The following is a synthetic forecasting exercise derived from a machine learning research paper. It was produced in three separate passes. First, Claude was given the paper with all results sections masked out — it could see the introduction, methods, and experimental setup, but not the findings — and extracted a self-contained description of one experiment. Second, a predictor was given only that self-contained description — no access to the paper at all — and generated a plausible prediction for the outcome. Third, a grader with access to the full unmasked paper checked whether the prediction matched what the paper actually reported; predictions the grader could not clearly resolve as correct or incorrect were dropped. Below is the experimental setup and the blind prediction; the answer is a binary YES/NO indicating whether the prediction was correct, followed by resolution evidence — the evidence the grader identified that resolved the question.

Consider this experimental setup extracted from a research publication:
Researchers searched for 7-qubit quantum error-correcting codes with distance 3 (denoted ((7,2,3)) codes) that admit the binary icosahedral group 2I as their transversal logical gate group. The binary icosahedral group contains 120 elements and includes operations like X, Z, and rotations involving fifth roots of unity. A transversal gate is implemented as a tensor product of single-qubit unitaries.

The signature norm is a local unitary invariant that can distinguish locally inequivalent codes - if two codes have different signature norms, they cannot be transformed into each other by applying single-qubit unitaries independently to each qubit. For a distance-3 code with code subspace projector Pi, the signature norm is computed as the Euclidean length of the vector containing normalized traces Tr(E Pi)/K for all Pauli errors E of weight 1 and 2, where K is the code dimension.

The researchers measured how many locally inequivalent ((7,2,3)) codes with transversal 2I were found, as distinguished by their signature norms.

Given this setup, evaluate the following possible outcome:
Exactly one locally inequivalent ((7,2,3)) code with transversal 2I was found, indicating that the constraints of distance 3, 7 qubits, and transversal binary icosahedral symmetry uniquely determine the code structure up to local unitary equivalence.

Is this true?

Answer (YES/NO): NO